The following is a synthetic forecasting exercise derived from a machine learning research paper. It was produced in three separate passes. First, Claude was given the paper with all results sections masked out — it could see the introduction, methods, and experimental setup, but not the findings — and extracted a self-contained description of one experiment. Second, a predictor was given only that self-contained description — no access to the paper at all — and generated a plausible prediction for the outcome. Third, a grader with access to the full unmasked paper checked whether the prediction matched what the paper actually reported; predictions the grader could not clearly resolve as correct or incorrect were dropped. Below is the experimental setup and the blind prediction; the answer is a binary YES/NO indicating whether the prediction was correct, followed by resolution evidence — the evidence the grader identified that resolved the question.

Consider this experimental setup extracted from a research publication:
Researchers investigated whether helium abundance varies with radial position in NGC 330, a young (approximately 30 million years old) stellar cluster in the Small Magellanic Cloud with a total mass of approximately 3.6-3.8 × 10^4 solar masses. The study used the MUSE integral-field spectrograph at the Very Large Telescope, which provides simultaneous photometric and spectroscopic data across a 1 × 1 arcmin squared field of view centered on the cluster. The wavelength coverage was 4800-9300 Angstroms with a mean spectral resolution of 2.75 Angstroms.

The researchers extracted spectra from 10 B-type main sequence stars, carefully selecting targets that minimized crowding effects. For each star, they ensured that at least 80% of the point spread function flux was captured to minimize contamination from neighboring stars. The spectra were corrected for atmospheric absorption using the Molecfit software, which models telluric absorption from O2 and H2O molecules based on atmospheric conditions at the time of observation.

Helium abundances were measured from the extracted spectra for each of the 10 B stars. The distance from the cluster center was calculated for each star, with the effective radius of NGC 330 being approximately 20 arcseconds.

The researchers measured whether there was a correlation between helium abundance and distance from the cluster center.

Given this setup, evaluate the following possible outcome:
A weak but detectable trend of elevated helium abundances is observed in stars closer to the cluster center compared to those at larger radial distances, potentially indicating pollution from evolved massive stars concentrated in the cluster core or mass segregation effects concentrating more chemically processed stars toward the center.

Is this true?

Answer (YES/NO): NO